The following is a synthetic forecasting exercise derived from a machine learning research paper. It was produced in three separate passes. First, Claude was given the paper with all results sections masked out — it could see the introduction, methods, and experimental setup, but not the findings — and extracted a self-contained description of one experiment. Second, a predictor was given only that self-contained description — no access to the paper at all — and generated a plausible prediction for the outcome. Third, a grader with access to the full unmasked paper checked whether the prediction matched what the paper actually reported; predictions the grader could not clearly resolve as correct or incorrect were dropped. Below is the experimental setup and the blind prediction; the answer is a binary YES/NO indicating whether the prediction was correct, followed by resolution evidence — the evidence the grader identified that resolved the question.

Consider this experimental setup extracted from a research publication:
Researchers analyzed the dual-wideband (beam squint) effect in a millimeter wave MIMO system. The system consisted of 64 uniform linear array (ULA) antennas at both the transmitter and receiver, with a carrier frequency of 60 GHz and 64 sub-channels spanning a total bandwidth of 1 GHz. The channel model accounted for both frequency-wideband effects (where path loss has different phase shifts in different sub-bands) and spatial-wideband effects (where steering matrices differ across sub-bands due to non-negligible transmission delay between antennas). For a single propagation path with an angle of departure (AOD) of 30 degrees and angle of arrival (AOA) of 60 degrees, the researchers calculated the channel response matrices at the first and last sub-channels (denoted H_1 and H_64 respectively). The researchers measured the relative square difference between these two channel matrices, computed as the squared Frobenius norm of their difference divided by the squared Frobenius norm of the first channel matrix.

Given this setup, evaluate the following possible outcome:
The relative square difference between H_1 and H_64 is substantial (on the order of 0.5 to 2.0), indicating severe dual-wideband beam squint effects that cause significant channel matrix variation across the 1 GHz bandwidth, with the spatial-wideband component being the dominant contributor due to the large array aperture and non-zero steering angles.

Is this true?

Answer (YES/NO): NO